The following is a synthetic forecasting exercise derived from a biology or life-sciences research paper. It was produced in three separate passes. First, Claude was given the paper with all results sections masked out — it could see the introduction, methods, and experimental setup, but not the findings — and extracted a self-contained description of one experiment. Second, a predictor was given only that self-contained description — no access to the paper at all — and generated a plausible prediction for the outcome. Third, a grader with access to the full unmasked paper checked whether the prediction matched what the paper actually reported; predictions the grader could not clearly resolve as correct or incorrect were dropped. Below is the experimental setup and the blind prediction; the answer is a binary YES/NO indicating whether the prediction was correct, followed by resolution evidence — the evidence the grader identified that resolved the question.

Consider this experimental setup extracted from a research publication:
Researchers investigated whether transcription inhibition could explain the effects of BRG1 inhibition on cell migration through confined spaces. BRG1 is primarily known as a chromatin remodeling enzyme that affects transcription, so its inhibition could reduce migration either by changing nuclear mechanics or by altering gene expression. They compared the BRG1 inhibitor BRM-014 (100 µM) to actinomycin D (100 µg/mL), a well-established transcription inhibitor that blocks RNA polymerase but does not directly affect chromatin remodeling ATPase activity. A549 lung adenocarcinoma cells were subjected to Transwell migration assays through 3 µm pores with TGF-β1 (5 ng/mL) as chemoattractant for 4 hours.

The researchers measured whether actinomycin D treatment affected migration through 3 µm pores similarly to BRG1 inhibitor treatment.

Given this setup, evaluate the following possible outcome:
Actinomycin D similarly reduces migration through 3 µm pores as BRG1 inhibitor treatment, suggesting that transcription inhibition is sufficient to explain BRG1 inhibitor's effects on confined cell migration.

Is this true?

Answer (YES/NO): NO